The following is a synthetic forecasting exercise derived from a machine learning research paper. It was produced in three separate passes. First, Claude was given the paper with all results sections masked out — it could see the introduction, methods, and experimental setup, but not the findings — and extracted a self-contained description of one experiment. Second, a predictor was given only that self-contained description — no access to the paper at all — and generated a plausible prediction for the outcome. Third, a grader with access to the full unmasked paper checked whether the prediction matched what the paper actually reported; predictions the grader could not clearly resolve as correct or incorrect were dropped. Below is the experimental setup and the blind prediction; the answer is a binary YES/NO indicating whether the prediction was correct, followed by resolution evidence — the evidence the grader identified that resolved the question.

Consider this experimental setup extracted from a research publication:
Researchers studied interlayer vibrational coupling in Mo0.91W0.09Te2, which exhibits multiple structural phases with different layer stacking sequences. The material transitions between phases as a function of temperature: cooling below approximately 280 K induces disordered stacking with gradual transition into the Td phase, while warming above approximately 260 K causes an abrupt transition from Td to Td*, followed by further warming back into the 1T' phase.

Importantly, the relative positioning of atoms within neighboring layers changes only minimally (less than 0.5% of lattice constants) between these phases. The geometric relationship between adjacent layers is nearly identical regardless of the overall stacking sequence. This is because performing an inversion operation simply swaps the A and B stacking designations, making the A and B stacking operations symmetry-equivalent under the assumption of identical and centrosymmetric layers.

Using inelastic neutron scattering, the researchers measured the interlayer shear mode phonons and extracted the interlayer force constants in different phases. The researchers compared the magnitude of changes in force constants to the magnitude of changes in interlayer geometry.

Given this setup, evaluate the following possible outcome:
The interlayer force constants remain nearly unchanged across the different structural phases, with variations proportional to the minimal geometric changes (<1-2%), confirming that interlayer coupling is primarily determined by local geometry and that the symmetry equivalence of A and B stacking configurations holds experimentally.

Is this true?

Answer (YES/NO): NO